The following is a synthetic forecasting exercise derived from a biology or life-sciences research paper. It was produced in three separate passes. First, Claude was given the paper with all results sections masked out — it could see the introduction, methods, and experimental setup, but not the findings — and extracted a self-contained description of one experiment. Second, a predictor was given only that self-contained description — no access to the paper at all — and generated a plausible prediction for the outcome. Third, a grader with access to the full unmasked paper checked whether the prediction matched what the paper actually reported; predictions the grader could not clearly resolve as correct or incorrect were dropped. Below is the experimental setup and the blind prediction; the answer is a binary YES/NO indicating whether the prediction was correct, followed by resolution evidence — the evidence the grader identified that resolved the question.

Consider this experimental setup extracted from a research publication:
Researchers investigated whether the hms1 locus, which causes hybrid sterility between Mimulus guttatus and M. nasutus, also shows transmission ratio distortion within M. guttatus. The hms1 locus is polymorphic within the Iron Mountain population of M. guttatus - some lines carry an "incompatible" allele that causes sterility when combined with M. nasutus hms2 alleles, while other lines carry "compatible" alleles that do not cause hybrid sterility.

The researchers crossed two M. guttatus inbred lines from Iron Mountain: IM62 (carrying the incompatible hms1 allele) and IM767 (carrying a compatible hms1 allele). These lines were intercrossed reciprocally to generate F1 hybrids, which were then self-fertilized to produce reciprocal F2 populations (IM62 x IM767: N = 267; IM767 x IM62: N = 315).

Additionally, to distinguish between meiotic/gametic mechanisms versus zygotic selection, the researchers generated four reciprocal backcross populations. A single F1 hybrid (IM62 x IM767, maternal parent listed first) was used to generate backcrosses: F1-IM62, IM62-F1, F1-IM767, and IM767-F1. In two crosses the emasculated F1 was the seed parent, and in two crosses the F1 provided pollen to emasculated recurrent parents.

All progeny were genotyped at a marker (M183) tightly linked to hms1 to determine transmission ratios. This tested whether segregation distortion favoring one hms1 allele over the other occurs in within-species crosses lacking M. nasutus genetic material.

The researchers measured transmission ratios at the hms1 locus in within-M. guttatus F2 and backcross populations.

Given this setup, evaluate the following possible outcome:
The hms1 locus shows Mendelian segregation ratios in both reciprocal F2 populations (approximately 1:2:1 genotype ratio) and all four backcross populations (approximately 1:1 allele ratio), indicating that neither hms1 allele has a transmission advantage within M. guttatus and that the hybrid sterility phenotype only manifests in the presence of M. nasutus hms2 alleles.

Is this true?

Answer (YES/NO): NO